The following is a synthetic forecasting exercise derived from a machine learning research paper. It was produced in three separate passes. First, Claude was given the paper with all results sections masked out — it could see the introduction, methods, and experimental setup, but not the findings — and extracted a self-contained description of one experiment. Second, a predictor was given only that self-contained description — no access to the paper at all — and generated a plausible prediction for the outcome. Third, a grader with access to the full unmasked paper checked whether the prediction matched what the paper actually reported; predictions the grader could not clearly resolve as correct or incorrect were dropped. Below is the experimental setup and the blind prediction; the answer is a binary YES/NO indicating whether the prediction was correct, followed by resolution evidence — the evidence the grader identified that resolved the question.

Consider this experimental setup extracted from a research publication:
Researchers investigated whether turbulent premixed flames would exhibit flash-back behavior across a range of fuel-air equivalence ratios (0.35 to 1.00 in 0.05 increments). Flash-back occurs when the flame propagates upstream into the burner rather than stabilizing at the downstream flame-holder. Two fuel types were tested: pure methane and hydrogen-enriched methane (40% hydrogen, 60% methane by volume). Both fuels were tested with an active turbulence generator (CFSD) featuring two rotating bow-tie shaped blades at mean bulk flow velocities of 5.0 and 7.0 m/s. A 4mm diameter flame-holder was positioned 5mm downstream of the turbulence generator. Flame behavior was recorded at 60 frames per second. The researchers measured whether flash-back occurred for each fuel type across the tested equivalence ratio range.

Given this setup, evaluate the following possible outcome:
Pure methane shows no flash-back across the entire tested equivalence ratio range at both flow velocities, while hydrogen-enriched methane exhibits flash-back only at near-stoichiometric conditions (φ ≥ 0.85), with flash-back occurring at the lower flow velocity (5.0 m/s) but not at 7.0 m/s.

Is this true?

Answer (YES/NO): NO